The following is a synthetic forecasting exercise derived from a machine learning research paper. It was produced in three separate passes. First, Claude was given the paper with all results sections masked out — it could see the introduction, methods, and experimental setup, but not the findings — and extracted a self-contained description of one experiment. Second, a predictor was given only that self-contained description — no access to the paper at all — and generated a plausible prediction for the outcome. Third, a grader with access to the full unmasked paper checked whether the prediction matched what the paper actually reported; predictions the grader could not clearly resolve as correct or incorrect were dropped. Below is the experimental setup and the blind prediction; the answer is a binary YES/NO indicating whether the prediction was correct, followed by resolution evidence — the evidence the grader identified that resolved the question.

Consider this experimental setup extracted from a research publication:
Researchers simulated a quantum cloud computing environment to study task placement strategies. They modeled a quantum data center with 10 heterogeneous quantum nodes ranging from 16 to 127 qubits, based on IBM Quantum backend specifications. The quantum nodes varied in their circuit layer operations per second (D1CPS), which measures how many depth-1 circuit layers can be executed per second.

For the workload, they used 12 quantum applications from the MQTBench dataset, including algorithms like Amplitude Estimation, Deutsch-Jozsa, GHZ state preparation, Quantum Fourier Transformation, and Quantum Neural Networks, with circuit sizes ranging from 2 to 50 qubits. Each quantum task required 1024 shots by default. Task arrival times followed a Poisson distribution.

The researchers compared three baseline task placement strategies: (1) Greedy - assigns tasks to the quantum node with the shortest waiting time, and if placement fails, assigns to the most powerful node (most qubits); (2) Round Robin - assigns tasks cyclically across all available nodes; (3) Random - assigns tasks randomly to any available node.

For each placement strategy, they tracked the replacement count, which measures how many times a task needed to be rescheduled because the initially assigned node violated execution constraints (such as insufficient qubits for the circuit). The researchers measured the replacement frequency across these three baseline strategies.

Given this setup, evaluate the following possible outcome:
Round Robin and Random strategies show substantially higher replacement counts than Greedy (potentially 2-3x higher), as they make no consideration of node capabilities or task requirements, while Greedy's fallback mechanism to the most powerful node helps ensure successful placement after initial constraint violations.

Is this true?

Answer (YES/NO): NO